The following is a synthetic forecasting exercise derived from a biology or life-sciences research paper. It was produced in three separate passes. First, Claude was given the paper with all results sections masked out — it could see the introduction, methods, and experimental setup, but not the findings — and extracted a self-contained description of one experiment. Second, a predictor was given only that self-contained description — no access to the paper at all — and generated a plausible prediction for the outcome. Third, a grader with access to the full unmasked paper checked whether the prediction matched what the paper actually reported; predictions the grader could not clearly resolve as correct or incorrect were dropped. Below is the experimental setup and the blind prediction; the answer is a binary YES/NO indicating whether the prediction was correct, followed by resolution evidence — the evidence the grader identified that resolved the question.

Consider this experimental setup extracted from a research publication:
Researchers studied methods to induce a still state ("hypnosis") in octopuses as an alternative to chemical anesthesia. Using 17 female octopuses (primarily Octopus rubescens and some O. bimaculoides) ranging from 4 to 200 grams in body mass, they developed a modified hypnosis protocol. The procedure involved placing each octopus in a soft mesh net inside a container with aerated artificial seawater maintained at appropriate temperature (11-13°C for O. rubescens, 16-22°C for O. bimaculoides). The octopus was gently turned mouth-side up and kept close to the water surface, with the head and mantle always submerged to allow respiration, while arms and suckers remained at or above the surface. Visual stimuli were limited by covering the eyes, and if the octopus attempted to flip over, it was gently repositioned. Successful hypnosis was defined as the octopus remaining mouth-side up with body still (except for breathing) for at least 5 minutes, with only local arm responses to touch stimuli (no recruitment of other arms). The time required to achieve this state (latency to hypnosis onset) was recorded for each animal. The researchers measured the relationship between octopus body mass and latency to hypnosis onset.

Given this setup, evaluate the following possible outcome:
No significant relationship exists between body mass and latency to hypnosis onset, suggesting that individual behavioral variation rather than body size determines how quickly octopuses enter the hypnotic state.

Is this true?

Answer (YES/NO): NO